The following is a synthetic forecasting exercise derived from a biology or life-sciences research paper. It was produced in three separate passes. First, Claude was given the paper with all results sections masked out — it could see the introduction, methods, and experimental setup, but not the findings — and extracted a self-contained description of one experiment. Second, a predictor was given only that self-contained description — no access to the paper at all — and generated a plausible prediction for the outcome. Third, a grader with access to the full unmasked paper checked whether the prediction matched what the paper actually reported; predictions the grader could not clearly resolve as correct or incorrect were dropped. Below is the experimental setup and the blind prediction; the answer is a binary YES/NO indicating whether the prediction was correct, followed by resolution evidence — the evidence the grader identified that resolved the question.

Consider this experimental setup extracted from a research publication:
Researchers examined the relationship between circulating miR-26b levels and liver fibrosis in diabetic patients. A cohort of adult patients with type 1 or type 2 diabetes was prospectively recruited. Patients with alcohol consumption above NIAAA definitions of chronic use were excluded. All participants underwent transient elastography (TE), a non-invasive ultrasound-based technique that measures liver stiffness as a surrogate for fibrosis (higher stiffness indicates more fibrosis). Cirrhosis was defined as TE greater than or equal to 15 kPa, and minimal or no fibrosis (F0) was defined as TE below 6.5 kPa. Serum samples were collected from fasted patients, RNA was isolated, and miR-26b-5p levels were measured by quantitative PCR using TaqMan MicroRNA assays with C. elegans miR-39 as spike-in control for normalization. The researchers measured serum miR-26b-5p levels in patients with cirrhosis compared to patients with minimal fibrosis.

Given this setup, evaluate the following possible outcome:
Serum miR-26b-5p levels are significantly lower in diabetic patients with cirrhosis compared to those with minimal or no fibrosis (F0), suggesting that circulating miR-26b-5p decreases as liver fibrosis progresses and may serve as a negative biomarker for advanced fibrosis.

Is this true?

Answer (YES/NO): NO